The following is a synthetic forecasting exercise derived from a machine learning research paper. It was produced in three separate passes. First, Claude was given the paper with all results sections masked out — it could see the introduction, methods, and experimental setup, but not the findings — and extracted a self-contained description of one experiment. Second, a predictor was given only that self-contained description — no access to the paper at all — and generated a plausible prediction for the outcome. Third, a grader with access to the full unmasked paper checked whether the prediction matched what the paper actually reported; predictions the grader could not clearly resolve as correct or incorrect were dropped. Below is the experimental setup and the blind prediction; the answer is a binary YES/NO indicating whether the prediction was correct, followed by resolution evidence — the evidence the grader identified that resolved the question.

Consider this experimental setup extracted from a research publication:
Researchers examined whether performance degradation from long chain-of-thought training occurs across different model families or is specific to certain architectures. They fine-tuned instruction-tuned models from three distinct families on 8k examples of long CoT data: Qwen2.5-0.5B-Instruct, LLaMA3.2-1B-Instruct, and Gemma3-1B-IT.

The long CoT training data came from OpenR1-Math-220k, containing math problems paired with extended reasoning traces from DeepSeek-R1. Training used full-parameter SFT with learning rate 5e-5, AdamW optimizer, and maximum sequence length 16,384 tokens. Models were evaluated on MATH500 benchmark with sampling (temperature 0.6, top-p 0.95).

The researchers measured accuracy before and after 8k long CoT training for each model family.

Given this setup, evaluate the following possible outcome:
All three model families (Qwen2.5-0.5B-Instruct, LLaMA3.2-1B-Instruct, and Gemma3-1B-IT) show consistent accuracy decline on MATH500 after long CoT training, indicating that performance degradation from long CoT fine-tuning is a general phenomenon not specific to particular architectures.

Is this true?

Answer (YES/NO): YES